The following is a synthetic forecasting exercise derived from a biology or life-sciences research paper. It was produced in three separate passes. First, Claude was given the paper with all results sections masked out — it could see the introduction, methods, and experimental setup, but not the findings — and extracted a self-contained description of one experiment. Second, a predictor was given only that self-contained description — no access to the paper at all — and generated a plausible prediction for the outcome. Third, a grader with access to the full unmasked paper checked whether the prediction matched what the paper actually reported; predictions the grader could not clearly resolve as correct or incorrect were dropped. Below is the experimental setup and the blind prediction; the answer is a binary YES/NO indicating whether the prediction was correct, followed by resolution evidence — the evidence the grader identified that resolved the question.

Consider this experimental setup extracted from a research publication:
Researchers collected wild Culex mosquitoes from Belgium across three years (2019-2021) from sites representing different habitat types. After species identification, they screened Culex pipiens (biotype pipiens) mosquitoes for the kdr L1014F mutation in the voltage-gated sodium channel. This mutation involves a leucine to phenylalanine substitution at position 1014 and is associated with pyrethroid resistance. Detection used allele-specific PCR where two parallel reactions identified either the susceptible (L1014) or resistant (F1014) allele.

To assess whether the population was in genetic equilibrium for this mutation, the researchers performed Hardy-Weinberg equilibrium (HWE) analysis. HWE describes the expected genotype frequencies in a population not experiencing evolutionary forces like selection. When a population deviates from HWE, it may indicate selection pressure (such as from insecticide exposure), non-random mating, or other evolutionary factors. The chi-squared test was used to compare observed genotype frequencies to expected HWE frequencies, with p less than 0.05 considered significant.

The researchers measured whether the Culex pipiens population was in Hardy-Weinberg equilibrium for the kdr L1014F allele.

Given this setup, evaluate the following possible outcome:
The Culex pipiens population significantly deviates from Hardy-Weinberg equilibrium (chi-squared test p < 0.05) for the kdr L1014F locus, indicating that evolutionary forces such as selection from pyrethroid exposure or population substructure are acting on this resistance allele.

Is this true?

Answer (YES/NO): NO